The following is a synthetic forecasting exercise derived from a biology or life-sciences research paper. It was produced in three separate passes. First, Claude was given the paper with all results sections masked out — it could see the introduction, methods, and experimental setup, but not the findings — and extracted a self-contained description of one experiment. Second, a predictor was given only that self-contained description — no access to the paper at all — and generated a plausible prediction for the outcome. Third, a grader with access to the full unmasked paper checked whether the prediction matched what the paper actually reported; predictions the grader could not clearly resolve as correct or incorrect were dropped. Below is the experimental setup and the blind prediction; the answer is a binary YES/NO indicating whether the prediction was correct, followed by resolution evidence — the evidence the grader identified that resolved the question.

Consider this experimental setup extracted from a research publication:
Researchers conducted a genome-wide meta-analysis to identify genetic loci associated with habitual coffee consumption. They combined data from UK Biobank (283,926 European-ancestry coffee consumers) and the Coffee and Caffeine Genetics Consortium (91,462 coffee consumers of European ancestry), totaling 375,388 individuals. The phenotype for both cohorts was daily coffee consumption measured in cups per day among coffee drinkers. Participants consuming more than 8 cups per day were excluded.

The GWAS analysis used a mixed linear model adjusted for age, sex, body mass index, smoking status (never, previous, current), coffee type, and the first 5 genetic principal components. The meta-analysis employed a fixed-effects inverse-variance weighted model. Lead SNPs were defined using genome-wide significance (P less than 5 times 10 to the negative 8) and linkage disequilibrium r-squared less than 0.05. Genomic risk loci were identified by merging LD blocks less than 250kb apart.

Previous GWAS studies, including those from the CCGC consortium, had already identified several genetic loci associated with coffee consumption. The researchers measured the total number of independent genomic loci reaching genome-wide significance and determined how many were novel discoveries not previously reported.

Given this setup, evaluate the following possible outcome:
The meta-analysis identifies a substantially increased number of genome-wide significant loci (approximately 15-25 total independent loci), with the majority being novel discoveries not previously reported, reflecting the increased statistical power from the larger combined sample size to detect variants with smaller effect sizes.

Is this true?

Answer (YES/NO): NO